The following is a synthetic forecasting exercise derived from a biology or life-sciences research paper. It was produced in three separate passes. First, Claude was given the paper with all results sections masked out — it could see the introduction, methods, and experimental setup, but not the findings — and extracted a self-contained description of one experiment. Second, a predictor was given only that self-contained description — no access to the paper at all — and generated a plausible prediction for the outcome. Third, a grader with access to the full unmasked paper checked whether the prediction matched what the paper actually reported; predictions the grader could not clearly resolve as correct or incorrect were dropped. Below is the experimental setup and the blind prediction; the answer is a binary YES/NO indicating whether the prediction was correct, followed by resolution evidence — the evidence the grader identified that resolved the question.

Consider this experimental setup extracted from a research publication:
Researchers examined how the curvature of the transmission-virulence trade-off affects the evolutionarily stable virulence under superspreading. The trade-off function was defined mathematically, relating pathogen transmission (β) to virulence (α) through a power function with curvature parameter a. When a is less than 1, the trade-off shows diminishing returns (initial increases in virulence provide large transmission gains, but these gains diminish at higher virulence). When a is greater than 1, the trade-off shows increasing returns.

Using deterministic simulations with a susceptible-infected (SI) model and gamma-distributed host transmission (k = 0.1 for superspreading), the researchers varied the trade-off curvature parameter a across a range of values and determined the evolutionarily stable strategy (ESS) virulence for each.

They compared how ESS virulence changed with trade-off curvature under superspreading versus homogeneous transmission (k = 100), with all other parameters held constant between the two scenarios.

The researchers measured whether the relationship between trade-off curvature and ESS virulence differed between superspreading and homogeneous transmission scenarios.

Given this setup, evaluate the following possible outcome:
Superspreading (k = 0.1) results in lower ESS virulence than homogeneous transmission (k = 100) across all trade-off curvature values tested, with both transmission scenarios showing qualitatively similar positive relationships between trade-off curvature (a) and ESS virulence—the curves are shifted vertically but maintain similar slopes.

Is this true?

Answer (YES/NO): NO